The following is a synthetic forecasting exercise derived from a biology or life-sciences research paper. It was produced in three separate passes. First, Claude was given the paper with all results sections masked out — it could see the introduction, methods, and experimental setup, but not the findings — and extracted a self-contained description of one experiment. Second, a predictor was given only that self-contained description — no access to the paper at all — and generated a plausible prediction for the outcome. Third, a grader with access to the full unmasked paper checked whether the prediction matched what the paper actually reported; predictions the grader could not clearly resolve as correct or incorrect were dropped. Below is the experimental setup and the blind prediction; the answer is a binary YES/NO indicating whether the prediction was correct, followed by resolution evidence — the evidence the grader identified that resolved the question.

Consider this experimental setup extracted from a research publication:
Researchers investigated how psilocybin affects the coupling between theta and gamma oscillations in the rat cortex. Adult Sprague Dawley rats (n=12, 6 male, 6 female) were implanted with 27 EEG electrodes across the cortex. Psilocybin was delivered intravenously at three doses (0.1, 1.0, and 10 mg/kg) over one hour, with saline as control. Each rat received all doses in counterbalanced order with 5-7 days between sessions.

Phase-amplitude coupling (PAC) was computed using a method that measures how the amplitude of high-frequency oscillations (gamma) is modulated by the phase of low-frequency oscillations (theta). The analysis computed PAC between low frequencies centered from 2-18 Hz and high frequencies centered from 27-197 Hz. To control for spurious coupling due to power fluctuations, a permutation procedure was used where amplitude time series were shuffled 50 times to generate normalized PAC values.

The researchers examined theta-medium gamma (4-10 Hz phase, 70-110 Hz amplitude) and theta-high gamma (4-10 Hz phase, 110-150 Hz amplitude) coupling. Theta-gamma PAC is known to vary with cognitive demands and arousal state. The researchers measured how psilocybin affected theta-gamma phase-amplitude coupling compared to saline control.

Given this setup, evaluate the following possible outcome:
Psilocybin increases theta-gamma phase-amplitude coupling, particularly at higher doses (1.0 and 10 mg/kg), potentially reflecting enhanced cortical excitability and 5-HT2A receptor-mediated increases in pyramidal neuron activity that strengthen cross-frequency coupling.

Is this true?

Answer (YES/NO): NO